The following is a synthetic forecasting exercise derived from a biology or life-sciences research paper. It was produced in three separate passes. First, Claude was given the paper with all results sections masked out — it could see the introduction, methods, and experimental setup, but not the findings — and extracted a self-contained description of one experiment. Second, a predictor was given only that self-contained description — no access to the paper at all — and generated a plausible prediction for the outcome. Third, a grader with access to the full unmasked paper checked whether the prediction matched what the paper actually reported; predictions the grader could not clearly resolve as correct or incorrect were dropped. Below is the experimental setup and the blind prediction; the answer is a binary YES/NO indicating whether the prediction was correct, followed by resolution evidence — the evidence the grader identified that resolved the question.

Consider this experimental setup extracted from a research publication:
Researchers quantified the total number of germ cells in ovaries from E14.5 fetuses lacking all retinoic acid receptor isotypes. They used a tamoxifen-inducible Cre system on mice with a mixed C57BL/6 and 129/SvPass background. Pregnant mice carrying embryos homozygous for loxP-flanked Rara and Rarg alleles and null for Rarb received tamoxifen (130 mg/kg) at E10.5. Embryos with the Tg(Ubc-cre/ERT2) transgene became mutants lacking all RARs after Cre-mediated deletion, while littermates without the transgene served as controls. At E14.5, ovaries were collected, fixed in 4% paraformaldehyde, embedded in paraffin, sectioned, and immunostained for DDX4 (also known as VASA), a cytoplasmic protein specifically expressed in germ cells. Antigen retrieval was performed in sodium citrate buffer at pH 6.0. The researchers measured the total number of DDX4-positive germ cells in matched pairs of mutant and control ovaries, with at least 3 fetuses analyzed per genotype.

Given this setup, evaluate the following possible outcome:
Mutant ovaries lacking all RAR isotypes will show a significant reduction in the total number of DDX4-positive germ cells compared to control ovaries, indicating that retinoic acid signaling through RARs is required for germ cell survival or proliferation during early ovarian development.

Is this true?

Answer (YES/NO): NO